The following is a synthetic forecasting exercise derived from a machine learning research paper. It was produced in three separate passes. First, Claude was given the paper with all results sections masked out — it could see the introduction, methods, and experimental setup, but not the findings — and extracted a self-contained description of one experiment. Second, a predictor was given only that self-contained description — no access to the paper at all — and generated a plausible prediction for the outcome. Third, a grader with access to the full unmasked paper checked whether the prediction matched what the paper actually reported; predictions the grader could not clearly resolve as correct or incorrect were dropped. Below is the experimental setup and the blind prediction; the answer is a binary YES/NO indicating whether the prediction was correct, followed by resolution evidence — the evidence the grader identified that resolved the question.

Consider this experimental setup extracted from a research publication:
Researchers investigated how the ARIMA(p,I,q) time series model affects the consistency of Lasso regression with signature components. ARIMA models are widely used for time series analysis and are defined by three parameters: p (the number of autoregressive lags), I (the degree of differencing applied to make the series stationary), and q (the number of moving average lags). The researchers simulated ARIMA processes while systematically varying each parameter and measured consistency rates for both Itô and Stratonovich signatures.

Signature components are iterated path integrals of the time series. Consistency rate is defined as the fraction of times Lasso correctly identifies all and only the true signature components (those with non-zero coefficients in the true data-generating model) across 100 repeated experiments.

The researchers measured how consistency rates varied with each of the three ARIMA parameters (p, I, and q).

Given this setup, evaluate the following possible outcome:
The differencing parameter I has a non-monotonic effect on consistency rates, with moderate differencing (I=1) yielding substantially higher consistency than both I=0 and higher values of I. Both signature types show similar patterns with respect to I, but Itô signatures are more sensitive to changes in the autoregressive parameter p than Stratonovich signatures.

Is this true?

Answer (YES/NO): NO